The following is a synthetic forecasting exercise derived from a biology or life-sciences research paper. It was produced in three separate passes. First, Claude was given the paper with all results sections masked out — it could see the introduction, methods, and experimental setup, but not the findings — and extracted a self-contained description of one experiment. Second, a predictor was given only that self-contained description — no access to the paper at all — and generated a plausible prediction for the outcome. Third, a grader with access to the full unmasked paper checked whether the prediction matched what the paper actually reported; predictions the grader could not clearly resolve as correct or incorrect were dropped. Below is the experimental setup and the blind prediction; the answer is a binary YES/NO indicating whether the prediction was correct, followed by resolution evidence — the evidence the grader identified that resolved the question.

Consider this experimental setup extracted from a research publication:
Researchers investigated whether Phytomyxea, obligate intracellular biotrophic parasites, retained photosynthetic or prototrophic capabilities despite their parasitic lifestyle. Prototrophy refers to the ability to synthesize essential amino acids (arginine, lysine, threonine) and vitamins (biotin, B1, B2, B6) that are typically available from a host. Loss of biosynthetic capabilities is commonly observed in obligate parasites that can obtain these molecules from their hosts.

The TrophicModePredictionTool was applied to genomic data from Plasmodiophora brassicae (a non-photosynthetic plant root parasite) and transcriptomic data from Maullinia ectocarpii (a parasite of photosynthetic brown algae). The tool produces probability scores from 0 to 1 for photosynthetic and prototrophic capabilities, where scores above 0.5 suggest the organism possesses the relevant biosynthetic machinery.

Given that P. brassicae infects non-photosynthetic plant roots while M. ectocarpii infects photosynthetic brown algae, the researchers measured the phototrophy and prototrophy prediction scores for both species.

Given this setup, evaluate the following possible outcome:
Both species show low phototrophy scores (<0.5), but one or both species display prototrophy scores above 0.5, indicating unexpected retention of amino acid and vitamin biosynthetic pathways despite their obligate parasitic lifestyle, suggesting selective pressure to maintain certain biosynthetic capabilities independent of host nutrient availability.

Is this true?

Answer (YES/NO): YES